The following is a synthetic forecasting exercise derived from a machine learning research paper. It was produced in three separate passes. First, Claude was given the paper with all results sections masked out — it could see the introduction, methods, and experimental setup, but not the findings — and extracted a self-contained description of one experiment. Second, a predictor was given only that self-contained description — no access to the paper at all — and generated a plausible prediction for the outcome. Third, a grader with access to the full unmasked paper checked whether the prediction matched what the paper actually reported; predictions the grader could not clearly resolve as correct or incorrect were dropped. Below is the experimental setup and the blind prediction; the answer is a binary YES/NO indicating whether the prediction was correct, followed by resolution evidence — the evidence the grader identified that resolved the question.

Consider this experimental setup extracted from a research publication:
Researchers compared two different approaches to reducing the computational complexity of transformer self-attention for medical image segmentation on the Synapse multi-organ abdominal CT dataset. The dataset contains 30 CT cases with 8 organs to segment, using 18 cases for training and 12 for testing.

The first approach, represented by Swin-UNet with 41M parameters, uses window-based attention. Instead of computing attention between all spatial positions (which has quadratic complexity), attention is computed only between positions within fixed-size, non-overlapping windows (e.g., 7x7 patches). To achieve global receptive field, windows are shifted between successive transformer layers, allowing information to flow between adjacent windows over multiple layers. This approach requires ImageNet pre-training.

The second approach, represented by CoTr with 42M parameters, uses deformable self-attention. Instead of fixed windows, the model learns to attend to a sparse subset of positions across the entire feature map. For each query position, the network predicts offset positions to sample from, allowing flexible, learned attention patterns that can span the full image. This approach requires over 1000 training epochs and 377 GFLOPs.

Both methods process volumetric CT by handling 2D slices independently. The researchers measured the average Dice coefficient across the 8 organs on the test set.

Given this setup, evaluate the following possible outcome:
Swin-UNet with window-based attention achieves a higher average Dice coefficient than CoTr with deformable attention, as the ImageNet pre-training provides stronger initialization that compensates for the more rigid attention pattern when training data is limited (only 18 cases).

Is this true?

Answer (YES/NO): YES